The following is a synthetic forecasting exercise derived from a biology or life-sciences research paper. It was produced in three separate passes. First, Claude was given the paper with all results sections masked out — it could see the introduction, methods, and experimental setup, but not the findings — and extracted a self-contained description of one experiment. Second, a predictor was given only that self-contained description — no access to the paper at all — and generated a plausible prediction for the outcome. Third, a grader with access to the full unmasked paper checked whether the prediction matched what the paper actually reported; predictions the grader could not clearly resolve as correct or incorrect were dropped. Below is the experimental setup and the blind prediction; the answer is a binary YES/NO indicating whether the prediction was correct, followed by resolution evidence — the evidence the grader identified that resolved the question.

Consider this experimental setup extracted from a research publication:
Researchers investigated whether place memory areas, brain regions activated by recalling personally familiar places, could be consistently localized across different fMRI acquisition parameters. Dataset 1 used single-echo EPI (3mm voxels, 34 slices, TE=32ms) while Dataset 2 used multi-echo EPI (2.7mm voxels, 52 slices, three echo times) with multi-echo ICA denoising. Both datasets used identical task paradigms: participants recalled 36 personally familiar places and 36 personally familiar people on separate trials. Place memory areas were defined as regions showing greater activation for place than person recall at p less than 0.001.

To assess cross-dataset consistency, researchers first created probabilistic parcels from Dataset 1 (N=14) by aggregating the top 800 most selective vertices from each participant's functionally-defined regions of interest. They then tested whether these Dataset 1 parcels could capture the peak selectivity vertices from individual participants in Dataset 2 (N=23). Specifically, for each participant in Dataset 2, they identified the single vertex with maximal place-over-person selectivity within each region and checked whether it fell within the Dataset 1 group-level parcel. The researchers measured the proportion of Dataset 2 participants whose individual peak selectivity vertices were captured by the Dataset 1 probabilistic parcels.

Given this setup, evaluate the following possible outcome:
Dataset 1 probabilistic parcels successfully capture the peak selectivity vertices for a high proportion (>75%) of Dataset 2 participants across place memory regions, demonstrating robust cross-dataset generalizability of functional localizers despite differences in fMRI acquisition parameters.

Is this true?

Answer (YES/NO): YES